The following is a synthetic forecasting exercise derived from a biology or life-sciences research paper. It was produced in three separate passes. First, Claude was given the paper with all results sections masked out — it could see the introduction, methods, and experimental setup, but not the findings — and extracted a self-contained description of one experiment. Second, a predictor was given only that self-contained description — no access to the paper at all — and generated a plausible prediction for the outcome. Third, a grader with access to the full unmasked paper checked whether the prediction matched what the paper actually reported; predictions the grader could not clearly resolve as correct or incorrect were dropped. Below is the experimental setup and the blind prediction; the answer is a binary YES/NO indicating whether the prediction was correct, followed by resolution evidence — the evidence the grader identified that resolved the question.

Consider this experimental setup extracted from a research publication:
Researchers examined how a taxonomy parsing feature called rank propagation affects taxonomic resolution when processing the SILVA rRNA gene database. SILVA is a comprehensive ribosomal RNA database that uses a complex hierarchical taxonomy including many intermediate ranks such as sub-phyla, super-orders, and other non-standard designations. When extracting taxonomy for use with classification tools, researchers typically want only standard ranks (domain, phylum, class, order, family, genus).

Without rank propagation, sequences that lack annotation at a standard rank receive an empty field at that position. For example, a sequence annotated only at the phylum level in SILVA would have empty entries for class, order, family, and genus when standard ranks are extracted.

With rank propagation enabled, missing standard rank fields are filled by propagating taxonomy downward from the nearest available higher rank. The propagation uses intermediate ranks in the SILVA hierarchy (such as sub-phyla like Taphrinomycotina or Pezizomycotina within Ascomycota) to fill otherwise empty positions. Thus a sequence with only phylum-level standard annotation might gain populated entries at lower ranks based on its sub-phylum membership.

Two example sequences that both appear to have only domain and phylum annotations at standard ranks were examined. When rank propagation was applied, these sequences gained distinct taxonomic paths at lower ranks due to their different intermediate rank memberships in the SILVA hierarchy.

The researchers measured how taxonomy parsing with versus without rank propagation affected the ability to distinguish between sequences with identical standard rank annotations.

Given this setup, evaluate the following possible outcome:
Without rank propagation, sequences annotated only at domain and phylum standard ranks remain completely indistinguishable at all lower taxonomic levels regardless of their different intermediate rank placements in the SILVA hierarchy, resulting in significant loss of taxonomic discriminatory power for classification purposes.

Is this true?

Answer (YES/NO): YES